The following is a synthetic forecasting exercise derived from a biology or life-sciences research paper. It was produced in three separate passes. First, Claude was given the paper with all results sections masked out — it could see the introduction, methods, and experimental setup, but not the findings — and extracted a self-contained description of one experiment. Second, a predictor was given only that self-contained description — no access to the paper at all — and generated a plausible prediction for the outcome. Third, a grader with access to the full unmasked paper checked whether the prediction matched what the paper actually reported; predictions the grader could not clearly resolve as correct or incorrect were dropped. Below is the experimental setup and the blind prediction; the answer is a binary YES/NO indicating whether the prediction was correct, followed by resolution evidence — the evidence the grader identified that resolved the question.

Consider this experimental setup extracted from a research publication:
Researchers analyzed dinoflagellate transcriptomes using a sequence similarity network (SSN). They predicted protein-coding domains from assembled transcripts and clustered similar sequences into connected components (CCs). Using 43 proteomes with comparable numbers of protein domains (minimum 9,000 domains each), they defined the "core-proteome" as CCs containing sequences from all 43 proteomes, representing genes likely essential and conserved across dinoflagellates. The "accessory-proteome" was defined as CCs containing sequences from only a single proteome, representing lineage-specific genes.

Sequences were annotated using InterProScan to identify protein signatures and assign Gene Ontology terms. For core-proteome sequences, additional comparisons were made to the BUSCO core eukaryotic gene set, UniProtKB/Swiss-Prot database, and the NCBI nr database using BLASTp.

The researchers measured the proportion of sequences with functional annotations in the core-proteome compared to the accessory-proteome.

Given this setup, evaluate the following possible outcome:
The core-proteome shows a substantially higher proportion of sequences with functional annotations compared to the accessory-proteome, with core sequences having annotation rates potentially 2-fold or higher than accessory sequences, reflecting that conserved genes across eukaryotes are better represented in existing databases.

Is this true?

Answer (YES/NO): YES